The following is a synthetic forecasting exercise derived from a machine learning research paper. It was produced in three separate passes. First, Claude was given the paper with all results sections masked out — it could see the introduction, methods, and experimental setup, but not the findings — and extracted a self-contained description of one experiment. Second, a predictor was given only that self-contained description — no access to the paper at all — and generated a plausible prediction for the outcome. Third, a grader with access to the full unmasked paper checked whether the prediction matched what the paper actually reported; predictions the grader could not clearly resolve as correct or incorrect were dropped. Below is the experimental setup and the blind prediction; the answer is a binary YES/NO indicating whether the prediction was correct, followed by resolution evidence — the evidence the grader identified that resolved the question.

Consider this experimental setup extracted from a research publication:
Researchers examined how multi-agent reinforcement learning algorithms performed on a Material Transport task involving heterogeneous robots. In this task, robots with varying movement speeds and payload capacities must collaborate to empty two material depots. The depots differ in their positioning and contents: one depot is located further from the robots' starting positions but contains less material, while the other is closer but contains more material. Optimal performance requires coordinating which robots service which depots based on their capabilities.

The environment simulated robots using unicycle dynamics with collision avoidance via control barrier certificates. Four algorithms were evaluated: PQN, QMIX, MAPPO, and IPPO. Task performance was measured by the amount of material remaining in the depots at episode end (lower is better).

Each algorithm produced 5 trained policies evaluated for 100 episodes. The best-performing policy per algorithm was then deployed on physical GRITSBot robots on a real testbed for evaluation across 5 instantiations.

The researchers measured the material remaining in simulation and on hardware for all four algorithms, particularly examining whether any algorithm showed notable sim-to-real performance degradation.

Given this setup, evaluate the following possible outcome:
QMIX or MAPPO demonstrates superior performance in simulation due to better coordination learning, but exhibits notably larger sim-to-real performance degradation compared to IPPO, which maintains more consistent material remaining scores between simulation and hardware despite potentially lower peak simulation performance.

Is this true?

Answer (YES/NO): NO